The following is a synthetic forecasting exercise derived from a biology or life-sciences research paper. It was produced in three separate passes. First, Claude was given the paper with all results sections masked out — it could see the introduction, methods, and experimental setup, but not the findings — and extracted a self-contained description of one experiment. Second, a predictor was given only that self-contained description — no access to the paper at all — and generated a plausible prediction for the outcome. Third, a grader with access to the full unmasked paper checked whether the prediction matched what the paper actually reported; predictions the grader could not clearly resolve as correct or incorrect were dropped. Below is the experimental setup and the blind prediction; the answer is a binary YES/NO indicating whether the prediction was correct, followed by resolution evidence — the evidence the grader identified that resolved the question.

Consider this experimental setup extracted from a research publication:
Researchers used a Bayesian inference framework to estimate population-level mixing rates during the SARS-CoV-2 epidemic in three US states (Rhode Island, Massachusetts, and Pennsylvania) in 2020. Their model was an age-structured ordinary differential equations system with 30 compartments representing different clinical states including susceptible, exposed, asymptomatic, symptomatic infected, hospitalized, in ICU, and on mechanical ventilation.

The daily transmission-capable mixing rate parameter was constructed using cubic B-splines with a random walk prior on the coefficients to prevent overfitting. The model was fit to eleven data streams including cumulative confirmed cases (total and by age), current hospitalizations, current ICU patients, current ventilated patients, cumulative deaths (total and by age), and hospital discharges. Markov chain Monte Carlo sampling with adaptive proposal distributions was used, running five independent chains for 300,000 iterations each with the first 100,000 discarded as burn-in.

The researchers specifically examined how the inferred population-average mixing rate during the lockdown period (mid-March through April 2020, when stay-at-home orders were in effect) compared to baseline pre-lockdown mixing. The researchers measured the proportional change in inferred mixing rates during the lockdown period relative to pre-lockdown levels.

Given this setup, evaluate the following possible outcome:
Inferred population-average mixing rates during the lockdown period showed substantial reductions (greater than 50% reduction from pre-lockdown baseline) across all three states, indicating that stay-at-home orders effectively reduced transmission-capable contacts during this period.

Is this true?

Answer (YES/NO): YES